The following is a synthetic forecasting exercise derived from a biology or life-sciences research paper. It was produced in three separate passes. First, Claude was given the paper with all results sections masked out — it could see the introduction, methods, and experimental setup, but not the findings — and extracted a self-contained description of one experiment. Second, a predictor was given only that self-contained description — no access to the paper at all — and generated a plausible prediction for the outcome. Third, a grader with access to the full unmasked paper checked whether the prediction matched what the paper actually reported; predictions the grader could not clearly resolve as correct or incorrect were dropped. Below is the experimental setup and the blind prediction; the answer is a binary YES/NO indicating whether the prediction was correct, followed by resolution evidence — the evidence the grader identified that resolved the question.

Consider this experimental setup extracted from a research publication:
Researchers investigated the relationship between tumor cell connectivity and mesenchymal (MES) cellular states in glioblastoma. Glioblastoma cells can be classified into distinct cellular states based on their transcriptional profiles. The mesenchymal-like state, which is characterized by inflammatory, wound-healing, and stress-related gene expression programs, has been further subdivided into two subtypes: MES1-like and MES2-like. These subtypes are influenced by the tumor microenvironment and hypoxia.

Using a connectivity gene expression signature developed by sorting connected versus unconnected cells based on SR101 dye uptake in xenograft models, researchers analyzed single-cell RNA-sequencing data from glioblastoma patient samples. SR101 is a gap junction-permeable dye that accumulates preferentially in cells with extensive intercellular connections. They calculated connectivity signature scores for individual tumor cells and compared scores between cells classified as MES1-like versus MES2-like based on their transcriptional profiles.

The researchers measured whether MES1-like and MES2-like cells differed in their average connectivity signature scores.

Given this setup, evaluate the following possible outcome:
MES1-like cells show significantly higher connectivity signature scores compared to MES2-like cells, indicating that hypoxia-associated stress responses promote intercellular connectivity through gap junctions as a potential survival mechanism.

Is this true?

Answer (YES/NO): NO